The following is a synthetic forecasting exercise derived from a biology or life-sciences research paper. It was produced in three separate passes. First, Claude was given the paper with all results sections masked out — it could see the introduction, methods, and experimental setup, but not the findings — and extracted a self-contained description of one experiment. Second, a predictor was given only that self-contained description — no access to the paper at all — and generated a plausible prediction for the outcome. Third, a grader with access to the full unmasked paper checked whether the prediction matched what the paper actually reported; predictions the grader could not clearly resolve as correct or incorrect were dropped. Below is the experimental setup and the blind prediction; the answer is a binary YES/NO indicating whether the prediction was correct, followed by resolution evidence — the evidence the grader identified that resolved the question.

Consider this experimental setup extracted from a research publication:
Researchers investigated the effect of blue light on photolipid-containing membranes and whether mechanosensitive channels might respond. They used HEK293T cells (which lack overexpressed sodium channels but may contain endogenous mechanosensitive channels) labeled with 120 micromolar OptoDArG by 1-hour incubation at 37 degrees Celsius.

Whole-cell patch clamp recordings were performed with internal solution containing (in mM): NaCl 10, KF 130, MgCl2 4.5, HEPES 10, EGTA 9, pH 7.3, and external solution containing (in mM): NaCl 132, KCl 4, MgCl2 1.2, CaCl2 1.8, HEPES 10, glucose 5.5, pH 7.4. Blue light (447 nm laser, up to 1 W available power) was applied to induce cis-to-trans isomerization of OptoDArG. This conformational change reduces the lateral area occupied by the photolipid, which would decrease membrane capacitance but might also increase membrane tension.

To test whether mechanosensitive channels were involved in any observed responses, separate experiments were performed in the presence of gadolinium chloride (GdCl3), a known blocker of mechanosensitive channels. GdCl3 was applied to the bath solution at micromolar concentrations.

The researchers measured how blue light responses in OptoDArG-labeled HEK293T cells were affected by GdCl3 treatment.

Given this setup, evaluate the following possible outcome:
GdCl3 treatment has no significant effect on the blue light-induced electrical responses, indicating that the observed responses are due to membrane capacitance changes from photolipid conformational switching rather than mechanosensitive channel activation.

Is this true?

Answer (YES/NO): NO